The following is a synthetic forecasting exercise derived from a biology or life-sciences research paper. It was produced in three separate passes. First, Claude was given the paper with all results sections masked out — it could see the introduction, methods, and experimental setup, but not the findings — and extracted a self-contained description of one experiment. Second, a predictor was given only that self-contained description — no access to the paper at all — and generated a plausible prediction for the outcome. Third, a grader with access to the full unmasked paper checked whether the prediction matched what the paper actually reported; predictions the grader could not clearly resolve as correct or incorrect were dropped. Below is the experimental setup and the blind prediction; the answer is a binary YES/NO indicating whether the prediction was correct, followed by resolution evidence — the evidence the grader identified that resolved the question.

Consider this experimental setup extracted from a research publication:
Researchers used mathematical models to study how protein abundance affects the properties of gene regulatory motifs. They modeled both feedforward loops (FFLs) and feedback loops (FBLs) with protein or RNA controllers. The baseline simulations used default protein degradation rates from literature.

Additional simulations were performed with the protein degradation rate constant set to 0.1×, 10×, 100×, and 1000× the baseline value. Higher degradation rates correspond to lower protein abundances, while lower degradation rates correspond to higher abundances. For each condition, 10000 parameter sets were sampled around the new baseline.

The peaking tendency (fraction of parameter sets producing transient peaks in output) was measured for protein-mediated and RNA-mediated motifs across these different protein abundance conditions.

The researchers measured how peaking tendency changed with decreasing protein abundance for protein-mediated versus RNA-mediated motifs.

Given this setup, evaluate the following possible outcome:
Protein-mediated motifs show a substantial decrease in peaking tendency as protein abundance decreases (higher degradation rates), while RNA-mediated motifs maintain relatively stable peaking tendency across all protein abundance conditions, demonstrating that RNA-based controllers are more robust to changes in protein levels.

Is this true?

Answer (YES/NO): NO